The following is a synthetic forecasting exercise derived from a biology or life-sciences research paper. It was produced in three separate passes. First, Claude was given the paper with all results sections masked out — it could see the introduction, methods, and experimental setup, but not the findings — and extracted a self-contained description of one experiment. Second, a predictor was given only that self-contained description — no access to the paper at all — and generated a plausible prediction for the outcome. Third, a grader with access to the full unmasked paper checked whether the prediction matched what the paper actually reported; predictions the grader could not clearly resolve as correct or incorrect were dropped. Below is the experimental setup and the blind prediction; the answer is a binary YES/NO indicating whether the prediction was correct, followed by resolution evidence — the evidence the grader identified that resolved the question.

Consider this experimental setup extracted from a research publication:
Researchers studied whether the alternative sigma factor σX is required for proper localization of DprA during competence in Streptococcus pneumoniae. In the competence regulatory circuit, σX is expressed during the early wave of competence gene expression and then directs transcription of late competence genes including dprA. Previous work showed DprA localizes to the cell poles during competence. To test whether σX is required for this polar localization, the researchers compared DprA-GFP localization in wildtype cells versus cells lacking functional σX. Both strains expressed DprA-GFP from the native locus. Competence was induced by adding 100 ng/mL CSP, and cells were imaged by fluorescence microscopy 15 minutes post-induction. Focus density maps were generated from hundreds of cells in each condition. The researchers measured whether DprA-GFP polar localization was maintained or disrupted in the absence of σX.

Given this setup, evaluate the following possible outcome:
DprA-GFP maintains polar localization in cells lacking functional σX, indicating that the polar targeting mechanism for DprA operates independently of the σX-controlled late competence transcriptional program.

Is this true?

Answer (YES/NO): NO